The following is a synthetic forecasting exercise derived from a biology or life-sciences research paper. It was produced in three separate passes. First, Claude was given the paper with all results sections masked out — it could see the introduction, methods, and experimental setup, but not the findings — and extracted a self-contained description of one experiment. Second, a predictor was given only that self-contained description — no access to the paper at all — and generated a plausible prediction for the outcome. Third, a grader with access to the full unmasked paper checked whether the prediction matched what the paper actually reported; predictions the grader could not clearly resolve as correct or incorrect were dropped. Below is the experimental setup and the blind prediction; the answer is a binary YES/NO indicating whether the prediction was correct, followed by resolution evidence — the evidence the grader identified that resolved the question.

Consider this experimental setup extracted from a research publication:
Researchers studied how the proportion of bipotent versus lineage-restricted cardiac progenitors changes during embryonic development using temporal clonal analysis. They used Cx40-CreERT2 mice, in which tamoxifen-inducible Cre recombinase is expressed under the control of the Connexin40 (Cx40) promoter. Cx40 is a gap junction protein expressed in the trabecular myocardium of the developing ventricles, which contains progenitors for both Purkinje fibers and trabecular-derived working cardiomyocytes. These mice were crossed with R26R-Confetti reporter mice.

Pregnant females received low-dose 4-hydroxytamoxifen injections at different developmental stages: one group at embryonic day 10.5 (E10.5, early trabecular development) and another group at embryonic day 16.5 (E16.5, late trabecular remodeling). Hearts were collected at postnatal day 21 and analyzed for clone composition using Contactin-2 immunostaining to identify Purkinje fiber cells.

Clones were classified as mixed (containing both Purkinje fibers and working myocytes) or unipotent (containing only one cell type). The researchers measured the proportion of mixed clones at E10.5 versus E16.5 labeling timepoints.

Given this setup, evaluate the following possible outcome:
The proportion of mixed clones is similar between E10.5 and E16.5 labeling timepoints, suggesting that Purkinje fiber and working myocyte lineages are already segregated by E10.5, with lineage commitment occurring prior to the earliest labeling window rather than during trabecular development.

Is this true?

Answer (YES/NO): NO